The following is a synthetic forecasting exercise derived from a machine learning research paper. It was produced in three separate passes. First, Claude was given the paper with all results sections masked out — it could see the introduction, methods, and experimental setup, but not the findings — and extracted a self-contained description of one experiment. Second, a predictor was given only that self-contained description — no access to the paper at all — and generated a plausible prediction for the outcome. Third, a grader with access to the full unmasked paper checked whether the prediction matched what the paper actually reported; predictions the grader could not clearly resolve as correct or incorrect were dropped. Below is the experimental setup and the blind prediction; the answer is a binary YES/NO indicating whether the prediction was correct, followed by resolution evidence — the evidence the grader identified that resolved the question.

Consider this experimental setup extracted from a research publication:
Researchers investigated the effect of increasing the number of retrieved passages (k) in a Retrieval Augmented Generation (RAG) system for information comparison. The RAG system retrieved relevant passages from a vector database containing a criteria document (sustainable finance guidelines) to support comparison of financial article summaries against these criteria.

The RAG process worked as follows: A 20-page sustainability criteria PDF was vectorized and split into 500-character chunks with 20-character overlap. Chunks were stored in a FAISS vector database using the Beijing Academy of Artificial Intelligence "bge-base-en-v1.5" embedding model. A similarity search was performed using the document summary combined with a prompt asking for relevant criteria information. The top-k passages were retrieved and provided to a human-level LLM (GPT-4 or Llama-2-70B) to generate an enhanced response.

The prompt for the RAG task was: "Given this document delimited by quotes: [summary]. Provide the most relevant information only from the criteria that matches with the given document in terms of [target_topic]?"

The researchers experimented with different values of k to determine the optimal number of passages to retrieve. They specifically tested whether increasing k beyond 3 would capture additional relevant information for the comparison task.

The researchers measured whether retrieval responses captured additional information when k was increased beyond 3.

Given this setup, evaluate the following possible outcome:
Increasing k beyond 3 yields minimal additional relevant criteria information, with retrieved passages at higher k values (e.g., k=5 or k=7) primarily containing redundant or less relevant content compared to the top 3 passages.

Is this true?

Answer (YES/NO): NO